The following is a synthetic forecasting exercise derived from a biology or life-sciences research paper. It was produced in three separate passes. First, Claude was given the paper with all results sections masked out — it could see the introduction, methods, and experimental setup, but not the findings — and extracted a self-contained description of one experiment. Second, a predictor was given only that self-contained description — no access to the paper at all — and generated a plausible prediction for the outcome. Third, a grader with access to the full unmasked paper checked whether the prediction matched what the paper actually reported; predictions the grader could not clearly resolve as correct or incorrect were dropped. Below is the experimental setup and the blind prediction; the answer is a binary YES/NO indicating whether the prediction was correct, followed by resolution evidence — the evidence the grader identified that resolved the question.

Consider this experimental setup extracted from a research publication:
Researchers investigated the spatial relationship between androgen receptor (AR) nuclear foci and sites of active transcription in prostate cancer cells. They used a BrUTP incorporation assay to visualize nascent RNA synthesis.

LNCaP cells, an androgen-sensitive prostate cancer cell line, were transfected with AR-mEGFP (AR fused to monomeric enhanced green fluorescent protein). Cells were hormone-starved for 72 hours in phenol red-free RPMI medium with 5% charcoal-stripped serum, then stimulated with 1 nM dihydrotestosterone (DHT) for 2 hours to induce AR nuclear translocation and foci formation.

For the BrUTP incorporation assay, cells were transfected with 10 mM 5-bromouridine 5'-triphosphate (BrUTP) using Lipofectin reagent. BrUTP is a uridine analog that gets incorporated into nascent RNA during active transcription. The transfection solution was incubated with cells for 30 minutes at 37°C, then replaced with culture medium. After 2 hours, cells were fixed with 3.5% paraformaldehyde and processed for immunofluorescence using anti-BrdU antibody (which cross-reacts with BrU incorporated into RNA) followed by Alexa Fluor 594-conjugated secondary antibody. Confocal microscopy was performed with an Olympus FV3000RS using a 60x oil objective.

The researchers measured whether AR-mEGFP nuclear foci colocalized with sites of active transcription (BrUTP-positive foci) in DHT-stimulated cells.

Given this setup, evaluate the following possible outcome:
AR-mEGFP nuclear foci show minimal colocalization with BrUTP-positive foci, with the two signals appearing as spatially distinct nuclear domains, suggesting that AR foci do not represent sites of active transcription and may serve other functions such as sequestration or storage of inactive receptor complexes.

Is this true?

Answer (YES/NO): NO